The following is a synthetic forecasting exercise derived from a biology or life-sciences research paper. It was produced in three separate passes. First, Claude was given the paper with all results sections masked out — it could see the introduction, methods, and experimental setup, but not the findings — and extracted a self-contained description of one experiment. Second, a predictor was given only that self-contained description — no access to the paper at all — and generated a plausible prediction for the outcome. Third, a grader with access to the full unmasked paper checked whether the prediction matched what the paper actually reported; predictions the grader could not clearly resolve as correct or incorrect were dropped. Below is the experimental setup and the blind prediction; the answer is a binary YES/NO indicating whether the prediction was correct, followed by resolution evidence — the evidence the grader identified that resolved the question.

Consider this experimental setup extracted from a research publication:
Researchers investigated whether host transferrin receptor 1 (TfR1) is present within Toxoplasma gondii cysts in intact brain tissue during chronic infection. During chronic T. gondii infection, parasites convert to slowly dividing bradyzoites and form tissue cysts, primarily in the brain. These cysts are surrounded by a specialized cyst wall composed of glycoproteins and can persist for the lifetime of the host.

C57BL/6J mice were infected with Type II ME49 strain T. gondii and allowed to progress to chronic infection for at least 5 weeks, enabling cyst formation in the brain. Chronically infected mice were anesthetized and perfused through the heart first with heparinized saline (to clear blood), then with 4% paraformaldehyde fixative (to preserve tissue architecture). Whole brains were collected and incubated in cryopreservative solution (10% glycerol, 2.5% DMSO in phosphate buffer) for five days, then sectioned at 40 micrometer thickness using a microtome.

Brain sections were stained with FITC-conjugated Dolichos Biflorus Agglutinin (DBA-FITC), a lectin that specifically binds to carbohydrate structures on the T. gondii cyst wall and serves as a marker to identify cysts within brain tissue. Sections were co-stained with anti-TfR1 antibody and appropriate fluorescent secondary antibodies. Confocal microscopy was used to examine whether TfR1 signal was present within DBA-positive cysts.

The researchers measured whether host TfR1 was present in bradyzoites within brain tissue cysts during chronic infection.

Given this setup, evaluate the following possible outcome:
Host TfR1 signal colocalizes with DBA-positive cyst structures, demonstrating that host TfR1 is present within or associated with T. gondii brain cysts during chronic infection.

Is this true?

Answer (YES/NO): NO